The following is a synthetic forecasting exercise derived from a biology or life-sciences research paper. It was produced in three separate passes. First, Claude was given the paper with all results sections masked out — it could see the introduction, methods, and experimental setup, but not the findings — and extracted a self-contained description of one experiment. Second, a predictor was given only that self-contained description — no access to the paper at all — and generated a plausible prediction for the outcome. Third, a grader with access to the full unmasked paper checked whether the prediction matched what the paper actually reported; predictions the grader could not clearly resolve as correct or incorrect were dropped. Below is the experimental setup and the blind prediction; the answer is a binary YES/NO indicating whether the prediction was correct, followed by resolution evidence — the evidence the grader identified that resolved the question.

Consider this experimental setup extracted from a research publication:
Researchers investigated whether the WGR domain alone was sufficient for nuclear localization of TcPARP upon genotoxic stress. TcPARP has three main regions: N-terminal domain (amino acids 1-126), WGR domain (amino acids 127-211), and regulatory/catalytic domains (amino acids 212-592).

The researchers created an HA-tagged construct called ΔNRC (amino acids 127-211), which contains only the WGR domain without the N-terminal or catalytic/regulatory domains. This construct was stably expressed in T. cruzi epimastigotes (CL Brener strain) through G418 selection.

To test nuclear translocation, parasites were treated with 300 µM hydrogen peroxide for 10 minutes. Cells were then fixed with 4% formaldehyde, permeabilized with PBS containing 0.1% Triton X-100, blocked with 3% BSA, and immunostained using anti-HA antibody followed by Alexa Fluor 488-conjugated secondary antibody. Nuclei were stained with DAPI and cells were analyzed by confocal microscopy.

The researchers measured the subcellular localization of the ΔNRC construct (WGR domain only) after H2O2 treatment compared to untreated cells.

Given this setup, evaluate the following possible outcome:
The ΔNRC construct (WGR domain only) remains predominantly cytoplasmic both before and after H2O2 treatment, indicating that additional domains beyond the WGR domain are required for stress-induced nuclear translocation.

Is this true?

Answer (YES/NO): YES